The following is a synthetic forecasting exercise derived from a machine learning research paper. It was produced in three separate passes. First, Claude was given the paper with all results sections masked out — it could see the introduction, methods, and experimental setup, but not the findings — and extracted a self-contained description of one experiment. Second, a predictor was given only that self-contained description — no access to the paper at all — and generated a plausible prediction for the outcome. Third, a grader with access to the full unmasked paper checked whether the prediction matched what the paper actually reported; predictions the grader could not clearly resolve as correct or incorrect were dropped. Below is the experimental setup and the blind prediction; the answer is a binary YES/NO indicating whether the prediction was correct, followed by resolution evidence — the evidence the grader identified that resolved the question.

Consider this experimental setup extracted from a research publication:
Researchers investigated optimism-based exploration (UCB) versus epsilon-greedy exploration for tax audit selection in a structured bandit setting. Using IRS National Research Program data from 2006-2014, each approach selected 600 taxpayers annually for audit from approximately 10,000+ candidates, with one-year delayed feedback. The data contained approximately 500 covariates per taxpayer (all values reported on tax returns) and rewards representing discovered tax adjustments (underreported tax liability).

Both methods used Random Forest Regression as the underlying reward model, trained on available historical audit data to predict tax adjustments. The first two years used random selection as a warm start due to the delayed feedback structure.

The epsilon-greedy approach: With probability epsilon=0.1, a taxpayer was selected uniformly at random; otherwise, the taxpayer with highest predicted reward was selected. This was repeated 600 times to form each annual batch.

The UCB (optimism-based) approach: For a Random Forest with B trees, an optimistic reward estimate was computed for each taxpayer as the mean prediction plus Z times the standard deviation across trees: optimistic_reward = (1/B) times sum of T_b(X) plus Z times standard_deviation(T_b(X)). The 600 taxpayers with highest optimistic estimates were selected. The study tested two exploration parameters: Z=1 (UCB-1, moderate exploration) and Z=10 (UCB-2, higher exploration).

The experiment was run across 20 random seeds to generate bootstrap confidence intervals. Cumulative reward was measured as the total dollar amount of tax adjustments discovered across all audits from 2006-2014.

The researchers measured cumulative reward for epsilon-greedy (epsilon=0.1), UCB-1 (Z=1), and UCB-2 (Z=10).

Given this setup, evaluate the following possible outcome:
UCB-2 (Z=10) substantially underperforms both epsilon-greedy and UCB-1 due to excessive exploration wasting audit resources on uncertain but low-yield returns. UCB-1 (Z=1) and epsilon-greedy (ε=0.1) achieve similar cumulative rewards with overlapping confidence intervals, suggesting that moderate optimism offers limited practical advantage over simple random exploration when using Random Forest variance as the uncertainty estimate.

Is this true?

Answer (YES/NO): NO